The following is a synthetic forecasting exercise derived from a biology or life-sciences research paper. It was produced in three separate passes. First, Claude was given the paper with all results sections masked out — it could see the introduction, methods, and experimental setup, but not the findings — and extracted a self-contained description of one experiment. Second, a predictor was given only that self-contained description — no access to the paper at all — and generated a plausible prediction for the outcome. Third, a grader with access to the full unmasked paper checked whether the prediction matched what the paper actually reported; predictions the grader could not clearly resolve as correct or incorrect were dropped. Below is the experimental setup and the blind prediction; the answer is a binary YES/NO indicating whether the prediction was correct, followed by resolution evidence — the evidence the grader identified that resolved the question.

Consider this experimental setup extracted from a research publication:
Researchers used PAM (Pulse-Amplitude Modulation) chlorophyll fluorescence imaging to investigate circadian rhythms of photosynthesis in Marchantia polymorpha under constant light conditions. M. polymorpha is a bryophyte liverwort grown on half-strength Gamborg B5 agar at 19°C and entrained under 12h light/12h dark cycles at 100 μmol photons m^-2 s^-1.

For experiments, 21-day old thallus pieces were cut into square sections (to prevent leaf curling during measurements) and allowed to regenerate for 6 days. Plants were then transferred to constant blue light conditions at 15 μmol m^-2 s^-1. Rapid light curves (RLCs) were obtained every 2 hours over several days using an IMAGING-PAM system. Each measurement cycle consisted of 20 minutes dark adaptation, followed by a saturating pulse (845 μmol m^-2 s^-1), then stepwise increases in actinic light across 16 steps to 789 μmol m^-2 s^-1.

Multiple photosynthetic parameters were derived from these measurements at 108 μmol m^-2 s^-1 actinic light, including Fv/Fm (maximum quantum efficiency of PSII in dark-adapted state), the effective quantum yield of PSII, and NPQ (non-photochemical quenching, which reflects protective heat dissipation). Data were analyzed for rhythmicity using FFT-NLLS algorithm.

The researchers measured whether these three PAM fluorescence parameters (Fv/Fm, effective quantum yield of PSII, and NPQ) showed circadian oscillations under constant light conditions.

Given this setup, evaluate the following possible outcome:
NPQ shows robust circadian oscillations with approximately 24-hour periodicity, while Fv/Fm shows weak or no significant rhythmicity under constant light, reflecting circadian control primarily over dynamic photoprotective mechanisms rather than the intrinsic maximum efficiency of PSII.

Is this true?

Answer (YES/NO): NO